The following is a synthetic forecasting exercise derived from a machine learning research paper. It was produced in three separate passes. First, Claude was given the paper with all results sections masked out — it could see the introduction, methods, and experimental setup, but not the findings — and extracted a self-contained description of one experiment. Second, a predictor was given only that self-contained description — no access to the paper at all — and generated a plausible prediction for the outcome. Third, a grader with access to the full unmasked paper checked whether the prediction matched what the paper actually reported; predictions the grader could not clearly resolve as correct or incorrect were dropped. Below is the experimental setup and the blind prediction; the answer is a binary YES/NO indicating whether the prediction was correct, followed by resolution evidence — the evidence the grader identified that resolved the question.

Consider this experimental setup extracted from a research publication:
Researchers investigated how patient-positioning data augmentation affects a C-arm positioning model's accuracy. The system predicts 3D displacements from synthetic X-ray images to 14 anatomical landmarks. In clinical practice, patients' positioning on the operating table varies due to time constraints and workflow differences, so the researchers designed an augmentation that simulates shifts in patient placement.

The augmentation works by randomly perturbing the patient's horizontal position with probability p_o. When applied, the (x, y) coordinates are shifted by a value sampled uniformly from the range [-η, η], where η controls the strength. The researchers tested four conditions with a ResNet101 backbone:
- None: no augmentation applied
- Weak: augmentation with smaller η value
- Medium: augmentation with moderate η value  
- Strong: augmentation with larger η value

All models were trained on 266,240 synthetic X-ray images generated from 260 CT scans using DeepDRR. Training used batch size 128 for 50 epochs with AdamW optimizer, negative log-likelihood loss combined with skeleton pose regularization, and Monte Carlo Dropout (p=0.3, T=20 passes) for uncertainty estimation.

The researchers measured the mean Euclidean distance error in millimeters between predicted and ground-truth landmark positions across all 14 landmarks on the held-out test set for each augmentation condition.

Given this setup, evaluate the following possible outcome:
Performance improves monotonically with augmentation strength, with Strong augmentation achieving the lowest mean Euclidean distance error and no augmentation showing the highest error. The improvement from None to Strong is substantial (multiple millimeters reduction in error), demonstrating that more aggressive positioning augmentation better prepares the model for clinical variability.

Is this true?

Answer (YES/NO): NO